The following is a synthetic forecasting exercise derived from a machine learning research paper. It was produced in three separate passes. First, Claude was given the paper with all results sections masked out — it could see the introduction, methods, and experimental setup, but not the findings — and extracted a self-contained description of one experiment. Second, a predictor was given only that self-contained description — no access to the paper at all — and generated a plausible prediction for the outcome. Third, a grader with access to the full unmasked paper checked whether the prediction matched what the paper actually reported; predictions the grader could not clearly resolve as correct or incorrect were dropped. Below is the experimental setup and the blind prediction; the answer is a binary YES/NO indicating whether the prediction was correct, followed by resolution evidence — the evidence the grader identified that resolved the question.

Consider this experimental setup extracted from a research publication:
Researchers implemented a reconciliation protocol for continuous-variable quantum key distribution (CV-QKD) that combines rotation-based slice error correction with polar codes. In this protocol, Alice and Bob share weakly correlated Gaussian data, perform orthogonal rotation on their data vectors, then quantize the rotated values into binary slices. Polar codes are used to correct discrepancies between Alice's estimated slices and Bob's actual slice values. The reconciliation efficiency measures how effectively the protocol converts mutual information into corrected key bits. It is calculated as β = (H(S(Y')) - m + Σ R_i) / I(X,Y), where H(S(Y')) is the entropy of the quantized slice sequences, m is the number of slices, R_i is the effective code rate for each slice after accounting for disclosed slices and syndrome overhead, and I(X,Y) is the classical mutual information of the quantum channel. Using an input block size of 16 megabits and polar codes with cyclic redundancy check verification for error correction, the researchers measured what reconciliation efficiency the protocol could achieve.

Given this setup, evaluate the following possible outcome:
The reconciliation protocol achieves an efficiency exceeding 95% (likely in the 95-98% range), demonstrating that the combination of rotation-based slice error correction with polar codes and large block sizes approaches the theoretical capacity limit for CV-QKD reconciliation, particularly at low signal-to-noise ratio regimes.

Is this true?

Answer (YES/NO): NO